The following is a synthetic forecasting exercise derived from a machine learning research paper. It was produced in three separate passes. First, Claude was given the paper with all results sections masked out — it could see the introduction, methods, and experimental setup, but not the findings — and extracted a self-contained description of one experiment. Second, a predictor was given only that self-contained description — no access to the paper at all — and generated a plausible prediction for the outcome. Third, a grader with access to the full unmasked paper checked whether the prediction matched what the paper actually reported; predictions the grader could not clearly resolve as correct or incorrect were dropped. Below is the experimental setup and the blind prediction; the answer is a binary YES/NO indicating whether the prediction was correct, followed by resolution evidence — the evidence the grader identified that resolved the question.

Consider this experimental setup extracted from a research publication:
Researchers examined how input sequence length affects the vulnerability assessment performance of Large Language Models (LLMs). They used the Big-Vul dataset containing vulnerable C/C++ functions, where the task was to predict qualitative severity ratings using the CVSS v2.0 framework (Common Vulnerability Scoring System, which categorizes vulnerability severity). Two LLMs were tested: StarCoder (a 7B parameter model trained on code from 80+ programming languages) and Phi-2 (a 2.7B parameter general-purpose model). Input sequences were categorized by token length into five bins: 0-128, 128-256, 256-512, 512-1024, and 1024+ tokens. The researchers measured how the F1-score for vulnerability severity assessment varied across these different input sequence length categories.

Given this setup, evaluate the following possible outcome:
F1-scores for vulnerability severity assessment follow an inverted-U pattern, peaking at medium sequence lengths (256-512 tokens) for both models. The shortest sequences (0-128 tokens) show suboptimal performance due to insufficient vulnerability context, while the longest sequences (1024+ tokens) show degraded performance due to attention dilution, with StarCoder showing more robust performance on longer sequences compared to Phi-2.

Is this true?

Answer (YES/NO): NO